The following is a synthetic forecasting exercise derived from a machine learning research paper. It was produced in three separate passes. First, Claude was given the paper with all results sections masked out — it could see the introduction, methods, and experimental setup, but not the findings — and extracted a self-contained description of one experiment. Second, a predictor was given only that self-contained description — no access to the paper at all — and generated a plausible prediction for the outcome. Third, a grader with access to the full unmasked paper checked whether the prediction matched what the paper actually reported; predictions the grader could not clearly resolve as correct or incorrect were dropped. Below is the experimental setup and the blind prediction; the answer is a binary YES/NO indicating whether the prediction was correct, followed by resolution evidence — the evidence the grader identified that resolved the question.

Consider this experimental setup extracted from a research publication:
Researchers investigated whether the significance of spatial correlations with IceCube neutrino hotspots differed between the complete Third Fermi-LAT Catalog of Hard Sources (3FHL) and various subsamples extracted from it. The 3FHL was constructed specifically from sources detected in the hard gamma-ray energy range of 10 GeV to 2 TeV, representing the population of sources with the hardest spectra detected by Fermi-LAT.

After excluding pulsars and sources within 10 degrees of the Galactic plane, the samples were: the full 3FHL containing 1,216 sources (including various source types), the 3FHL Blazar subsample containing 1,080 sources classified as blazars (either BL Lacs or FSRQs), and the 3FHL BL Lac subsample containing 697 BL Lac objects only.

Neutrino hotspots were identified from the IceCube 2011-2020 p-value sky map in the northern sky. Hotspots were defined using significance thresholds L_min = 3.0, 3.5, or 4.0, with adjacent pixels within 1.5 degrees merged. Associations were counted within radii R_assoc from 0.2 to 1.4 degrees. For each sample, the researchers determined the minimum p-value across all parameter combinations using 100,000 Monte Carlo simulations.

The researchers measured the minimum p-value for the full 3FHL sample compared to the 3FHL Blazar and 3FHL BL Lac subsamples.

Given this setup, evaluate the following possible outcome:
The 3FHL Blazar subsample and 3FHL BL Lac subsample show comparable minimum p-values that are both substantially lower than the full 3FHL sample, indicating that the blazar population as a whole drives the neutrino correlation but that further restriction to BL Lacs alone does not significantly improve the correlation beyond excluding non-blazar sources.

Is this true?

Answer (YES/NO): NO